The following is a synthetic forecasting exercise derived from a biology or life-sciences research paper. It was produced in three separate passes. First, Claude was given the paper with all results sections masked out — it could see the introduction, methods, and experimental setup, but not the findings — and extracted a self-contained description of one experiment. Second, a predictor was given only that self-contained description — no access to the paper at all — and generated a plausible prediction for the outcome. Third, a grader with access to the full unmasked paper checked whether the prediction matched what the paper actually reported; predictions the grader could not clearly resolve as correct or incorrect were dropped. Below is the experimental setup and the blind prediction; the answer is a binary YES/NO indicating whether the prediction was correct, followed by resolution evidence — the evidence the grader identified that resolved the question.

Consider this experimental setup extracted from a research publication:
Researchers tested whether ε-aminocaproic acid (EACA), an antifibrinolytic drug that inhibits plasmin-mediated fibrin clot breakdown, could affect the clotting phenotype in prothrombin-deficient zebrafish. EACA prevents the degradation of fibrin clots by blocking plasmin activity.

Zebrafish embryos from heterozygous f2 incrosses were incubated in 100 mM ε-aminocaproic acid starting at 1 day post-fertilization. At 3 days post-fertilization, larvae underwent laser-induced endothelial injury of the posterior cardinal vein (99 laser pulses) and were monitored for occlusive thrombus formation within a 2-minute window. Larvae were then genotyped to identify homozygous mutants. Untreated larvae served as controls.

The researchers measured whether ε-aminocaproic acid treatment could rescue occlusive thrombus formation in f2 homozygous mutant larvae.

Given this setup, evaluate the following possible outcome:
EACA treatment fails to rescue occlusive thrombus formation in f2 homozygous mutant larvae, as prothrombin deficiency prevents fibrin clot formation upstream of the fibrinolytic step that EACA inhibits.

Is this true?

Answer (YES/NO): YES